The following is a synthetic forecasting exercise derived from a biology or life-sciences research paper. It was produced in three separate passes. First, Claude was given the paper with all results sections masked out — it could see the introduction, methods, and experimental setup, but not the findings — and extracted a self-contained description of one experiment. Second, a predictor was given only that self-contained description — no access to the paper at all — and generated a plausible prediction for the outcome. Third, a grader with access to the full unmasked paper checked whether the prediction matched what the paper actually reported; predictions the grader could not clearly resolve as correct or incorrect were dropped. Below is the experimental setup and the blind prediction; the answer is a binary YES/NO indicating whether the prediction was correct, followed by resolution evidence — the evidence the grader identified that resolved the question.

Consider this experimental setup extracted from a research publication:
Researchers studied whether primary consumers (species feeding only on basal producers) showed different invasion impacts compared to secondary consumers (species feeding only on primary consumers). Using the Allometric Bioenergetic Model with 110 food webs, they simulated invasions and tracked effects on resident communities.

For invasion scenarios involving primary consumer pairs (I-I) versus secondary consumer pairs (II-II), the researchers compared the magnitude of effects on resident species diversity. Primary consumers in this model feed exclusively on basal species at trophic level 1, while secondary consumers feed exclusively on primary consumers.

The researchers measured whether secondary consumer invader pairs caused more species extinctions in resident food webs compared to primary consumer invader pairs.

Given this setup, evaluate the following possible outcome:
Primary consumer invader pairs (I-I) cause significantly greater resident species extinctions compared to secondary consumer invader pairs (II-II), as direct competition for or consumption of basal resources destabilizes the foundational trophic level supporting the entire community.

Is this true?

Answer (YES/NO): YES